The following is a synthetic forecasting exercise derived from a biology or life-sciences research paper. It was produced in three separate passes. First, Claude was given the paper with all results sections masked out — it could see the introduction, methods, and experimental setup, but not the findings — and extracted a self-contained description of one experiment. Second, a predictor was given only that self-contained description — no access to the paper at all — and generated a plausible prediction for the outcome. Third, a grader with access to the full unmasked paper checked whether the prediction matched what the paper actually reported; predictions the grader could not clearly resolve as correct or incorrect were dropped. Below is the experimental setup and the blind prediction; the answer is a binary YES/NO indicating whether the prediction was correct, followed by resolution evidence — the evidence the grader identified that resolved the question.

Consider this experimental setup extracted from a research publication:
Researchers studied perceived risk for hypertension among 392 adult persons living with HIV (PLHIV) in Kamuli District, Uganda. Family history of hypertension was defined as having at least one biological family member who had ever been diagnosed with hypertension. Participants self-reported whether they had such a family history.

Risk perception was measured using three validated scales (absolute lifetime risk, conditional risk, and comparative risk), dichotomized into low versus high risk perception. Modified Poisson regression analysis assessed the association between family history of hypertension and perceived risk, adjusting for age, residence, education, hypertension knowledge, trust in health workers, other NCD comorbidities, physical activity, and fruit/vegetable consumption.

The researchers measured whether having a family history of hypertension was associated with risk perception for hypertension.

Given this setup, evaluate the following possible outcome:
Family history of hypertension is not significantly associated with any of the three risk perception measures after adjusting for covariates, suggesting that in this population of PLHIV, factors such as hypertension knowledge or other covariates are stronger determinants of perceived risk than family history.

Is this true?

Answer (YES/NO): NO